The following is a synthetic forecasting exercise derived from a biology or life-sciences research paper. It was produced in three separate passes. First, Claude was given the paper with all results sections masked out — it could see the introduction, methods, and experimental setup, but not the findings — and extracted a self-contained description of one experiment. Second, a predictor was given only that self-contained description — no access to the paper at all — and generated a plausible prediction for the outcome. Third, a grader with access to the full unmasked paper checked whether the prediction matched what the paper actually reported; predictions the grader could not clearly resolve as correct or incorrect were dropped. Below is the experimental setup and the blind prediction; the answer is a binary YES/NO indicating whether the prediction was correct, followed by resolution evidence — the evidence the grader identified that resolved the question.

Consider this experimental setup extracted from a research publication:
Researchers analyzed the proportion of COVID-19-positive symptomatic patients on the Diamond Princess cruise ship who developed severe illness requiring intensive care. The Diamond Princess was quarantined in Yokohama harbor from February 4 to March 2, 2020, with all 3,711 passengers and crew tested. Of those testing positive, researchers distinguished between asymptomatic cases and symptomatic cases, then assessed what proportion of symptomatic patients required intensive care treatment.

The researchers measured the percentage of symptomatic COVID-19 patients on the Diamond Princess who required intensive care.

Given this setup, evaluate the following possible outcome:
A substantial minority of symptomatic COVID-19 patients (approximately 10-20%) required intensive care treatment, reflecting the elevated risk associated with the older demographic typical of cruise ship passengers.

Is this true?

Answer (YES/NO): NO